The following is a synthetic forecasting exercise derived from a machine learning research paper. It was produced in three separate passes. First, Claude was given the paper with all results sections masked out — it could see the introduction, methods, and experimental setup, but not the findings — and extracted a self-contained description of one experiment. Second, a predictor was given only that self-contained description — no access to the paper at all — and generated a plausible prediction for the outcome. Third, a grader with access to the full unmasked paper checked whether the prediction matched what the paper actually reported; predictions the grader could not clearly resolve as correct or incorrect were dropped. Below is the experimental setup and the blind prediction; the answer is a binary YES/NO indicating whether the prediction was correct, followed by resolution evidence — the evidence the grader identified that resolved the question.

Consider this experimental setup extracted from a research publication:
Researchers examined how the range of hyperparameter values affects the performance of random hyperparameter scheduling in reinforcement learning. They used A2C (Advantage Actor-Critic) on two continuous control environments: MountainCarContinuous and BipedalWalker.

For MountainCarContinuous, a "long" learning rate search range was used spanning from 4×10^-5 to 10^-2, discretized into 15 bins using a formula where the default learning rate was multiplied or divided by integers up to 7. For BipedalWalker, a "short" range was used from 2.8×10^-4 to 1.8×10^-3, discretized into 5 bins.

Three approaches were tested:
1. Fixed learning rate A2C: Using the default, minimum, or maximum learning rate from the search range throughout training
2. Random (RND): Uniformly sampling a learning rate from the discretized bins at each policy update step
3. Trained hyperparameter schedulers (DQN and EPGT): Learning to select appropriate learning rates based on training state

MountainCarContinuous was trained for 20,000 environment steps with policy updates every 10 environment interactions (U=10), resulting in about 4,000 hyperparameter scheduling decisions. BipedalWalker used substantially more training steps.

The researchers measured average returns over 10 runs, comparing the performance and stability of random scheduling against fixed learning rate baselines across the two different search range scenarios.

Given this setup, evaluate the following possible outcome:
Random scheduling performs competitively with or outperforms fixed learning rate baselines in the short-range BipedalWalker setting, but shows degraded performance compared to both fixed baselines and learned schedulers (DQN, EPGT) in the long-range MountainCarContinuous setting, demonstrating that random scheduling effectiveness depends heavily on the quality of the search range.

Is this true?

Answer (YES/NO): NO